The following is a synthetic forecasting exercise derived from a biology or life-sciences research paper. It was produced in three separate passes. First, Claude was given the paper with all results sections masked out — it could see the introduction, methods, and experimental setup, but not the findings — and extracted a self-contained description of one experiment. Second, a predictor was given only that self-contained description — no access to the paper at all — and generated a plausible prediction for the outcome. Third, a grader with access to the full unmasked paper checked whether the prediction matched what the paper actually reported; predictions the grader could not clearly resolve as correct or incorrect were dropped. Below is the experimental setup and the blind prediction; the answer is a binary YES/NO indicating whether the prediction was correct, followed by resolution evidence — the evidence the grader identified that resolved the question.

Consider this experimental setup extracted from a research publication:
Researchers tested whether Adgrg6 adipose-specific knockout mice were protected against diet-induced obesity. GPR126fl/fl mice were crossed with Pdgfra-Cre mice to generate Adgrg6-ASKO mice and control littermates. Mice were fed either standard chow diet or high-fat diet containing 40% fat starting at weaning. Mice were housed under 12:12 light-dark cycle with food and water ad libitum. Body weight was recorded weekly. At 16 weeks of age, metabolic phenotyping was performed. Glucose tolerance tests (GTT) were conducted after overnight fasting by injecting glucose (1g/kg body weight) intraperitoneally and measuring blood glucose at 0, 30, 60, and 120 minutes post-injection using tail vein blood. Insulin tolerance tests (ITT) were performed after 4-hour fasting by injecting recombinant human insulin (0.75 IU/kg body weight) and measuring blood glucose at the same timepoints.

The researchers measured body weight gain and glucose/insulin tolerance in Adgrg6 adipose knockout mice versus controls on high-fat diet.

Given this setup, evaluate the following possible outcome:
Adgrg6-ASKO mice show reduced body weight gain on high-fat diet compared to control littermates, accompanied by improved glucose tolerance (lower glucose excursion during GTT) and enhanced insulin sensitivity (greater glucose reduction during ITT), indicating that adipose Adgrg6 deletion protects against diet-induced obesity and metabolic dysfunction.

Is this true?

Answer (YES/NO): YES